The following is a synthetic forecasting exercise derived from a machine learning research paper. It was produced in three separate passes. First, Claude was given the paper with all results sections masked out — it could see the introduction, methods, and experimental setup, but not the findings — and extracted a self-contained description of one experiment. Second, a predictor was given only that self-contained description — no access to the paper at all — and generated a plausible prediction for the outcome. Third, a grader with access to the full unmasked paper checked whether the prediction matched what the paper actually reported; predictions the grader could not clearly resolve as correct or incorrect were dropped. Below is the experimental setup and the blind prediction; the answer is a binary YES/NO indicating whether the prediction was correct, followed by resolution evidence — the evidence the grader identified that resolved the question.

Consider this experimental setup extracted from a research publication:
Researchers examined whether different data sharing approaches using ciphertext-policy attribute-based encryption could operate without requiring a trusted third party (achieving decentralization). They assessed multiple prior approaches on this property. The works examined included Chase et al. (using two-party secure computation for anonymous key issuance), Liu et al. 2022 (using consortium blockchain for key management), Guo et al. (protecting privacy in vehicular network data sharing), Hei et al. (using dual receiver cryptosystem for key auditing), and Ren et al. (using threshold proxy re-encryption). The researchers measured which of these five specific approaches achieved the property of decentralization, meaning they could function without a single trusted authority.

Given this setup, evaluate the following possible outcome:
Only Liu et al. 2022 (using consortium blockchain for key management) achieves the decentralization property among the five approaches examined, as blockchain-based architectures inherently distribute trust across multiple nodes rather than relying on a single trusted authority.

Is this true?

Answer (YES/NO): NO